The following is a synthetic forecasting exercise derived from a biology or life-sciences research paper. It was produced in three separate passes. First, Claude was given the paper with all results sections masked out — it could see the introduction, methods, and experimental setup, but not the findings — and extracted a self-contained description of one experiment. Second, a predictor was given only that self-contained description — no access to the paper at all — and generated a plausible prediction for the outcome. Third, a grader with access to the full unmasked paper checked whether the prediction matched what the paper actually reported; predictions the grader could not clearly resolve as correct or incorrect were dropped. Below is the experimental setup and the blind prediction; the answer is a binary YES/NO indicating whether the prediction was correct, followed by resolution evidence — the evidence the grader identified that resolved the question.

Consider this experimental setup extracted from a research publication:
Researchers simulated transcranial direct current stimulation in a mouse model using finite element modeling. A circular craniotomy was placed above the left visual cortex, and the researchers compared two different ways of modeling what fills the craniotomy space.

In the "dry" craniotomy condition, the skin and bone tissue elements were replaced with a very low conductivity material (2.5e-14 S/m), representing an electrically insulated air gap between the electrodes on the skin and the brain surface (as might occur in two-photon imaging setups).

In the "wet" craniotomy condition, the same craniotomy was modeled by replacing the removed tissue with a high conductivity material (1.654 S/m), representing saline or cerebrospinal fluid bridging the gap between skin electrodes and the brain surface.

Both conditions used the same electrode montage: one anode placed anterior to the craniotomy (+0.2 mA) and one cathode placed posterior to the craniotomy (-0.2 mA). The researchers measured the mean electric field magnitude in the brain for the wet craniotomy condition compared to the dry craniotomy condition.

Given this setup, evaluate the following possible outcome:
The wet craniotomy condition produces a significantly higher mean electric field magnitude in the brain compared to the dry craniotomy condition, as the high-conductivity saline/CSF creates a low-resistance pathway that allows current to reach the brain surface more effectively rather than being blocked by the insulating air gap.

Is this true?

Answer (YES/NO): NO